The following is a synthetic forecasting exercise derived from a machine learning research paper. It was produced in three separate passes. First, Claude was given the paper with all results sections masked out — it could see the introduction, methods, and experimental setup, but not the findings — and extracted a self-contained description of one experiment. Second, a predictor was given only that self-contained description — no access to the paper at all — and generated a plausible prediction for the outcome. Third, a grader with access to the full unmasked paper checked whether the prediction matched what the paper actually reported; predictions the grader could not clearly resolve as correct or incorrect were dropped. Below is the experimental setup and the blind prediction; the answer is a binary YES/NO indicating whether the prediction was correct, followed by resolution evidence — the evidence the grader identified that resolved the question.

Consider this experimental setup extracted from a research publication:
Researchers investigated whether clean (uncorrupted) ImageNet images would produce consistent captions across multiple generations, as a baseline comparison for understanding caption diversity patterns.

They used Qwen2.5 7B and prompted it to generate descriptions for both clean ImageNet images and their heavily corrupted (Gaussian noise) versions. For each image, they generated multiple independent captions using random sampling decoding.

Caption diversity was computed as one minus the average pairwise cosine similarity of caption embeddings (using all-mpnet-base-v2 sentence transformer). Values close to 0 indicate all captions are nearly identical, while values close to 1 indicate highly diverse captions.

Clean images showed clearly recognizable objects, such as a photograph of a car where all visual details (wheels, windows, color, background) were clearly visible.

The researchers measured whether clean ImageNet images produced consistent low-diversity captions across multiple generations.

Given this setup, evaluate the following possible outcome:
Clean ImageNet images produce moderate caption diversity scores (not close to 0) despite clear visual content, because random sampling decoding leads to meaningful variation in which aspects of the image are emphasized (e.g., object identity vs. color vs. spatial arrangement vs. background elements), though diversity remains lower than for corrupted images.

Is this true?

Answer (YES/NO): NO